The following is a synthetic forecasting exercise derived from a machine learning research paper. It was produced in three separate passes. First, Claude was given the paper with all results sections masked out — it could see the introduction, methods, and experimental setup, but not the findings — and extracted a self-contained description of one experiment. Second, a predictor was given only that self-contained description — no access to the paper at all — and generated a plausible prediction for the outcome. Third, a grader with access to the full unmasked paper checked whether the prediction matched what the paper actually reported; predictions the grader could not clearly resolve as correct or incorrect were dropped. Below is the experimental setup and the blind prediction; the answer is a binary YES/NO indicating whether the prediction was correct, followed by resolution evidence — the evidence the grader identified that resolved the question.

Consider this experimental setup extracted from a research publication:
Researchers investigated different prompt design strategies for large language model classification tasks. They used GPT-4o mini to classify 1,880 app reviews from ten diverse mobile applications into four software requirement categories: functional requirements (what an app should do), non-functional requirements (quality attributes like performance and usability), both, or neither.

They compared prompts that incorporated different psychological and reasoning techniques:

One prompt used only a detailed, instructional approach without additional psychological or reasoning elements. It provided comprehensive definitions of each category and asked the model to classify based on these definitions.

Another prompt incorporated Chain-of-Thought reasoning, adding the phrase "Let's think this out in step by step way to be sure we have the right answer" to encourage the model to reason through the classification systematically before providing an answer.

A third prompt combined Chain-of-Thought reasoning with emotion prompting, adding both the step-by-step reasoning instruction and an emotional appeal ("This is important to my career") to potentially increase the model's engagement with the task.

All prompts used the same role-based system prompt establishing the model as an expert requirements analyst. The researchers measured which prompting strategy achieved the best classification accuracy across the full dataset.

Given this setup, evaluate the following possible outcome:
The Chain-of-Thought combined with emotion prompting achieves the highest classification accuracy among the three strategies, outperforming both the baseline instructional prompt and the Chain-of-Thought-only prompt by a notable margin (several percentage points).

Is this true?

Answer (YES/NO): YES